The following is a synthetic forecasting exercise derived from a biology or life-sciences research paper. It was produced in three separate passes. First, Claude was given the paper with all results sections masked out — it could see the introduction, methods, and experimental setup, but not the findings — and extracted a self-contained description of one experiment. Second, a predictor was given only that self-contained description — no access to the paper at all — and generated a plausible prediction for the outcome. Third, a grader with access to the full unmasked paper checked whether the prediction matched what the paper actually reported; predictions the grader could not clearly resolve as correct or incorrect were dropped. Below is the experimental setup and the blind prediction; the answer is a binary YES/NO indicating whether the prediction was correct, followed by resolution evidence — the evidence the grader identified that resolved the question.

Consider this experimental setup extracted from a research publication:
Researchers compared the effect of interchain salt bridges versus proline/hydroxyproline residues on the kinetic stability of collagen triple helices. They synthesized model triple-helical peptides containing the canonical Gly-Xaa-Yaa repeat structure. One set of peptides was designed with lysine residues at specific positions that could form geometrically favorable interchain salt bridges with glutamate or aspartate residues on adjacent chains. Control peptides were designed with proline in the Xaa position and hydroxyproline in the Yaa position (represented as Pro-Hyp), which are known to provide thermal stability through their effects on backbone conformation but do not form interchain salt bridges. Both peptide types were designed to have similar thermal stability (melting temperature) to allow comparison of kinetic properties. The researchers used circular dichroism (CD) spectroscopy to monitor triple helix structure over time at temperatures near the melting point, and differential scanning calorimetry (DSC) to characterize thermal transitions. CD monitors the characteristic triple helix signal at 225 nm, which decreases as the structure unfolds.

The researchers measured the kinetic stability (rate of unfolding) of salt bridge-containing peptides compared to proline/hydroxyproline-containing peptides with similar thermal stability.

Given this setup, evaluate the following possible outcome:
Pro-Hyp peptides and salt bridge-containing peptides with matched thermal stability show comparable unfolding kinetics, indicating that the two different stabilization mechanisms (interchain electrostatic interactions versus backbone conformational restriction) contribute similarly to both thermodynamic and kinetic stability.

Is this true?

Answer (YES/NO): NO